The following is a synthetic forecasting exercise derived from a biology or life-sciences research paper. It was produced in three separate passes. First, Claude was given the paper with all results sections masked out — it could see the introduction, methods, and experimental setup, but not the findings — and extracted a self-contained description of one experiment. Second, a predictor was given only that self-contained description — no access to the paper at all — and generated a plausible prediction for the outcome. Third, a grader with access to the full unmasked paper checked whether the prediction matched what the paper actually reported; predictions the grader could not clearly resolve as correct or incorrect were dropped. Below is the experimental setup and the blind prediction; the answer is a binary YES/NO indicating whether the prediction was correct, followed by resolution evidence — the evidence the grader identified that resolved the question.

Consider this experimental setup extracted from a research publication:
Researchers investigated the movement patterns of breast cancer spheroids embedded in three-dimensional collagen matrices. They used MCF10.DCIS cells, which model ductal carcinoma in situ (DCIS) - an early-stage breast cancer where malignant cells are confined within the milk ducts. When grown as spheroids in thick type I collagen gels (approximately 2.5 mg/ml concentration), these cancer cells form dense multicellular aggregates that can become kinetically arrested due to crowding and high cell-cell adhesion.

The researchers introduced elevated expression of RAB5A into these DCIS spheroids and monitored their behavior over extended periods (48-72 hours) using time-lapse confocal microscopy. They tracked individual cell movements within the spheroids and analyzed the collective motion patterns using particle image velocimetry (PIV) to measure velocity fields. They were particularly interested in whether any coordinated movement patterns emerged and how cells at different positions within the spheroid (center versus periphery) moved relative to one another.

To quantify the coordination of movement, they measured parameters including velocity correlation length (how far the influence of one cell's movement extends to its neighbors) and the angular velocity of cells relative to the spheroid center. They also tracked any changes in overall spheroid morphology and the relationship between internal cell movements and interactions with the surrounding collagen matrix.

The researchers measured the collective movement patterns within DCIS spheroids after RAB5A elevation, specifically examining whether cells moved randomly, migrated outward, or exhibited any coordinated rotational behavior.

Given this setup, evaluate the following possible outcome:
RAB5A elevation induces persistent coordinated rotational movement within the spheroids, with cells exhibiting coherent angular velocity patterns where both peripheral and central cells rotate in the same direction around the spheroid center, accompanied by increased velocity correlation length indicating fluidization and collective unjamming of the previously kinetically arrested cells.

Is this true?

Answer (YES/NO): YES